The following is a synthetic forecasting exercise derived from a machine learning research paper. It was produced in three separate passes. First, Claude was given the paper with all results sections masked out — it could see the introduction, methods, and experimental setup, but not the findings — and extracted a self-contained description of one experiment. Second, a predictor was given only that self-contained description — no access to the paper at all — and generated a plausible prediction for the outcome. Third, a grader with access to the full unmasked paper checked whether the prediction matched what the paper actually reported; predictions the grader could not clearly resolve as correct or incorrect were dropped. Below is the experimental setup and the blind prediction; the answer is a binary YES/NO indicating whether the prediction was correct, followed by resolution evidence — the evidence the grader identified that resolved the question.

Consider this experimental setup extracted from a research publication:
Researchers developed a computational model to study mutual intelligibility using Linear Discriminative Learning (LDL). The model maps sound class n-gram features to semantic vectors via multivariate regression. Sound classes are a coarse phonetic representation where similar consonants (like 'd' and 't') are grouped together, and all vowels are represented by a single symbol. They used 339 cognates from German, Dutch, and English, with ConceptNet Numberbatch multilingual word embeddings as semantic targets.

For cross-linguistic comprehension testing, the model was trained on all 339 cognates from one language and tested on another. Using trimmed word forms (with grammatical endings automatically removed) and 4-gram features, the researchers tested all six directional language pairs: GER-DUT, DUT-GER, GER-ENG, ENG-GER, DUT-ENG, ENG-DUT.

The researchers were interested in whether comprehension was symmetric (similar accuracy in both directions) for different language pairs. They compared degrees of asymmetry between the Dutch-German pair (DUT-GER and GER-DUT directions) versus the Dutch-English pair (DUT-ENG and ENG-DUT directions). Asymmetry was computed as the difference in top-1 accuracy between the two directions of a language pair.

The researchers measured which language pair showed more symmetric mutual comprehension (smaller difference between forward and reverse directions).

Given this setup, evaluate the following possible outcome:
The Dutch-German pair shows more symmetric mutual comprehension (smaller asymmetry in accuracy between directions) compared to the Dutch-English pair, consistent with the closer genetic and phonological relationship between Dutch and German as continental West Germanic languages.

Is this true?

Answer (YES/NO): YES